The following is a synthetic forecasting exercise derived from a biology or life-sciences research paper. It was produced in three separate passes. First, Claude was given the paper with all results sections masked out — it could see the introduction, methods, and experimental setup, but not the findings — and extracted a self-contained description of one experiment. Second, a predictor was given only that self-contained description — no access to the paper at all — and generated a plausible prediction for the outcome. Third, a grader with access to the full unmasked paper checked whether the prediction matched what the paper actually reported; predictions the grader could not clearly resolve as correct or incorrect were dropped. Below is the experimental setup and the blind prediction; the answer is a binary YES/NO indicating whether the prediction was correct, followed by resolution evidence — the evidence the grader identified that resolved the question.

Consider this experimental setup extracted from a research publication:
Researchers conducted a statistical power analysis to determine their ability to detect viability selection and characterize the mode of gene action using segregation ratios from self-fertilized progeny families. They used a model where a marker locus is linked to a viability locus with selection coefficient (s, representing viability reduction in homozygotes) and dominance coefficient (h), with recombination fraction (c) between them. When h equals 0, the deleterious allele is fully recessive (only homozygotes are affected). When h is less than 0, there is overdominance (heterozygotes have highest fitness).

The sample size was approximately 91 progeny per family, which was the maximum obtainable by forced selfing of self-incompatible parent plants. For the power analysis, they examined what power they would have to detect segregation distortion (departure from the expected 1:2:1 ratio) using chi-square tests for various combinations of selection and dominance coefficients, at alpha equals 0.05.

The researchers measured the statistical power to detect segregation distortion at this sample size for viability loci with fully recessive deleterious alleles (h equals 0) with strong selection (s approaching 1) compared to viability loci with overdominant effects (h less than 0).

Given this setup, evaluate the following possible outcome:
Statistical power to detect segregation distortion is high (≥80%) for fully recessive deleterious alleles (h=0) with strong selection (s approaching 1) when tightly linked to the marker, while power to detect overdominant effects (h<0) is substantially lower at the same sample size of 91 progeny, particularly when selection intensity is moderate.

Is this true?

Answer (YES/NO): NO